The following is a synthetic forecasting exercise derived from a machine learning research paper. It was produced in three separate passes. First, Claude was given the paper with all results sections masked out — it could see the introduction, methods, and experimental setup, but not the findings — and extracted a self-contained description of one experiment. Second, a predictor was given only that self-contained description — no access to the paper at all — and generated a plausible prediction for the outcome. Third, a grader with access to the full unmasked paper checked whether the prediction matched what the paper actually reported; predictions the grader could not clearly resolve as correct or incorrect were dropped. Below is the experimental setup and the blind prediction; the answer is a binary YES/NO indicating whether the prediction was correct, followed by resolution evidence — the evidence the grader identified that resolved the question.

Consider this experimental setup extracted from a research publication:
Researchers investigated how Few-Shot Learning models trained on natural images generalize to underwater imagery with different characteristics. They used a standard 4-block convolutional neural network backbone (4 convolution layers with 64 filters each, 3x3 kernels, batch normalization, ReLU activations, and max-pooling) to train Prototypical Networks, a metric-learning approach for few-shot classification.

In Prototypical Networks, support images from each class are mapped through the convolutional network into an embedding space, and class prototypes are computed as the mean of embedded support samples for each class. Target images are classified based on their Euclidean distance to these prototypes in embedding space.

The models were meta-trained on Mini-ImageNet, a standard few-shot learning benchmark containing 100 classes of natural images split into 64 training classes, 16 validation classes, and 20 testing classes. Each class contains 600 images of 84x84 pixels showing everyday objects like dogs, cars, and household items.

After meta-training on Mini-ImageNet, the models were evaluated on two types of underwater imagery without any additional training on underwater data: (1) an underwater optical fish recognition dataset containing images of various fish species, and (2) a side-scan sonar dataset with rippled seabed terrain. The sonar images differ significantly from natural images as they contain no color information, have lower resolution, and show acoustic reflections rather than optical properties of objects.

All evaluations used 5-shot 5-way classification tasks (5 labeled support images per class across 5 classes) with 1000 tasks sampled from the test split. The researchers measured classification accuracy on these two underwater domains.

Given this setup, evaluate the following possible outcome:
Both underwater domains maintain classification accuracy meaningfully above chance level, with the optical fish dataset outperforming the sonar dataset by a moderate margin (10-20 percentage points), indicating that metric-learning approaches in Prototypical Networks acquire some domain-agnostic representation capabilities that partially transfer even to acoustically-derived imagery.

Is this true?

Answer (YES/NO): NO